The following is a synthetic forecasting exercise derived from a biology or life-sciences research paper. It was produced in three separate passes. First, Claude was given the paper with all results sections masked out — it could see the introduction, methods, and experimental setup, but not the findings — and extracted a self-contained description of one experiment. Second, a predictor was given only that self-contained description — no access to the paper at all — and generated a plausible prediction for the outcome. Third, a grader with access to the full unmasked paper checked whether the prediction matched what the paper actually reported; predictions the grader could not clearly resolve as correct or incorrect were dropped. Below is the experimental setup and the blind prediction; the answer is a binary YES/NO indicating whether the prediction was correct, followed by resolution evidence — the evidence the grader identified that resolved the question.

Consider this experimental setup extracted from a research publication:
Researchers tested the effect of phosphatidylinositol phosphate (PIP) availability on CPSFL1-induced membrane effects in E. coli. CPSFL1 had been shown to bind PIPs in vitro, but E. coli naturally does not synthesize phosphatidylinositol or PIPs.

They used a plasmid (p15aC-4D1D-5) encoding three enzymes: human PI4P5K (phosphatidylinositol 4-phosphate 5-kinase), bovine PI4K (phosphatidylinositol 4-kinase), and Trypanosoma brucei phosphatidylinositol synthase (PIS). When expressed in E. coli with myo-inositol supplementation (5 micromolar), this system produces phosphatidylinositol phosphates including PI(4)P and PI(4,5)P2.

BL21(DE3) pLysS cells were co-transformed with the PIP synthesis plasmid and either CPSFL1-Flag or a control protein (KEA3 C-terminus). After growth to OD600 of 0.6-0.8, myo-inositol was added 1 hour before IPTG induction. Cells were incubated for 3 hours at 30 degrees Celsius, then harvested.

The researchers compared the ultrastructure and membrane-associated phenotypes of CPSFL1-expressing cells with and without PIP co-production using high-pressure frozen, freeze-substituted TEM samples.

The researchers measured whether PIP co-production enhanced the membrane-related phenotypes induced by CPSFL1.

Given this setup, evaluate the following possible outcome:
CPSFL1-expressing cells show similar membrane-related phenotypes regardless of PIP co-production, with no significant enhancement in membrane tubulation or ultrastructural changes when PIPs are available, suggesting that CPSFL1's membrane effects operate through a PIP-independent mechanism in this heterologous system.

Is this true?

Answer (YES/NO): NO